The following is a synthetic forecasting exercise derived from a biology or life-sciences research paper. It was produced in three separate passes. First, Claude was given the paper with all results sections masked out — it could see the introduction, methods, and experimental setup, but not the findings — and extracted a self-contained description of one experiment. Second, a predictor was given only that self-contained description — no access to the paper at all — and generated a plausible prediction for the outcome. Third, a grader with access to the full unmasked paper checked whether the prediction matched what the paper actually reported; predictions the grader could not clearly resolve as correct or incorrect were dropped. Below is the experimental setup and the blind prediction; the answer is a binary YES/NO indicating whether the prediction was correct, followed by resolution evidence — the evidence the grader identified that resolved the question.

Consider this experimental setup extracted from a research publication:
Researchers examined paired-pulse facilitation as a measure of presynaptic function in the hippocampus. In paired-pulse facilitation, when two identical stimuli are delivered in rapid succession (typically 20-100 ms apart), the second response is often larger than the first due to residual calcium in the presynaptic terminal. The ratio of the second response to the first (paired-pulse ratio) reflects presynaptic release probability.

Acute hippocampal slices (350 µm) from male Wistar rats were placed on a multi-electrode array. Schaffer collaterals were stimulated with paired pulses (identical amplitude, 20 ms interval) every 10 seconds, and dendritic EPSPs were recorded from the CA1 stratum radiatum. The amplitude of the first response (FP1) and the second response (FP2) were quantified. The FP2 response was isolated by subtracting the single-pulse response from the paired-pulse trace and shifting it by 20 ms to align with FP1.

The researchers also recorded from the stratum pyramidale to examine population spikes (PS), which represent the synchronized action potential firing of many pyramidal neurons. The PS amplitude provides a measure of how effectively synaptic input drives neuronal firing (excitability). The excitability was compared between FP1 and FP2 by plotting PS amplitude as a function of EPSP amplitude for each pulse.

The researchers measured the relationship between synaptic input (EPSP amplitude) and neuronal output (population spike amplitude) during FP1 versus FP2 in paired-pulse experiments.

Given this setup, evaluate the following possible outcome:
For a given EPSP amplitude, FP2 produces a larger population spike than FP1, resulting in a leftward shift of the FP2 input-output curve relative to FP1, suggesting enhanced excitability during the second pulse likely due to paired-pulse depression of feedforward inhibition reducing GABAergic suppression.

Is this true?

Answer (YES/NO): YES